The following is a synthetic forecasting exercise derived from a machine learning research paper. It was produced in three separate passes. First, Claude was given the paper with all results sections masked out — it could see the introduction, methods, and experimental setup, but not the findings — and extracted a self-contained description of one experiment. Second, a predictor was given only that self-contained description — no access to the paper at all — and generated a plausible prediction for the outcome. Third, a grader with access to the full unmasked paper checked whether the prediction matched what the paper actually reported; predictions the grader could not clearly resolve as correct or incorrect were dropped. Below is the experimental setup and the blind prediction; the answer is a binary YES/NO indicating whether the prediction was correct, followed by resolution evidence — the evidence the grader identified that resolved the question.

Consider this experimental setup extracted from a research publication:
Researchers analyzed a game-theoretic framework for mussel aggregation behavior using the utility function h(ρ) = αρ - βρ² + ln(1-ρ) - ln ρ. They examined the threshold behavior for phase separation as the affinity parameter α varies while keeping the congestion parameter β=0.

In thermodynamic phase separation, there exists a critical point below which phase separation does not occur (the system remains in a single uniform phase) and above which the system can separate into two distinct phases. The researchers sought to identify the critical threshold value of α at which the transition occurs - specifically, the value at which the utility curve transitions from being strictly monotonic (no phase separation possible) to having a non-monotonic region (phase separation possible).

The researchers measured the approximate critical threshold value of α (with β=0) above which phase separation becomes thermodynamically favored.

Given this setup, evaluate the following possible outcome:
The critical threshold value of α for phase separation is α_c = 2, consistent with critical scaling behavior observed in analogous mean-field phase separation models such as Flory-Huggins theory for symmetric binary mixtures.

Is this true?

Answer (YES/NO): NO